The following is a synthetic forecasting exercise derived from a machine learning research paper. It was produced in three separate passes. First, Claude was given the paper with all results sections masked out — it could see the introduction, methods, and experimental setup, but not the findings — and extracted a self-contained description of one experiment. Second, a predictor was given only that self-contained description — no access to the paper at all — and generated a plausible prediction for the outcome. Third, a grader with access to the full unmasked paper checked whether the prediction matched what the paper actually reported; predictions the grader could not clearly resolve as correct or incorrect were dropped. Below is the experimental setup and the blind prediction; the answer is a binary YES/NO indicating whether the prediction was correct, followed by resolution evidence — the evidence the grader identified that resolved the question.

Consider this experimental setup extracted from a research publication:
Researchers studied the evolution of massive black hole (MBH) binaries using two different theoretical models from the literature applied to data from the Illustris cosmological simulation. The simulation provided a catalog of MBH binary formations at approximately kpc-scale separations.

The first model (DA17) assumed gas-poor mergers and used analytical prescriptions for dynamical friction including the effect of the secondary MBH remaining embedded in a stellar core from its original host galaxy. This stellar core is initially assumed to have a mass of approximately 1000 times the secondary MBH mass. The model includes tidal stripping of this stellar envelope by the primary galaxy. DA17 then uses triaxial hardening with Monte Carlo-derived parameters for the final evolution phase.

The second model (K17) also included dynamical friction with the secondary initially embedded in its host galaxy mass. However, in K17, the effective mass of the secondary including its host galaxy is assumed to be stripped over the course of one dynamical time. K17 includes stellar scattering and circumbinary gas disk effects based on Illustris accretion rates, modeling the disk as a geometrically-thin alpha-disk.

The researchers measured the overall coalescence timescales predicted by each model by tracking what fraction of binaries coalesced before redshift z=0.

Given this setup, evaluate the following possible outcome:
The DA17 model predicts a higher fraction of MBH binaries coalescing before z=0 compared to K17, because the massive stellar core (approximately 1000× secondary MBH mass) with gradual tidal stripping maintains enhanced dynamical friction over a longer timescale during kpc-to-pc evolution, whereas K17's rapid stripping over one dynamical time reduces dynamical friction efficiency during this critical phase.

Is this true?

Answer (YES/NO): YES